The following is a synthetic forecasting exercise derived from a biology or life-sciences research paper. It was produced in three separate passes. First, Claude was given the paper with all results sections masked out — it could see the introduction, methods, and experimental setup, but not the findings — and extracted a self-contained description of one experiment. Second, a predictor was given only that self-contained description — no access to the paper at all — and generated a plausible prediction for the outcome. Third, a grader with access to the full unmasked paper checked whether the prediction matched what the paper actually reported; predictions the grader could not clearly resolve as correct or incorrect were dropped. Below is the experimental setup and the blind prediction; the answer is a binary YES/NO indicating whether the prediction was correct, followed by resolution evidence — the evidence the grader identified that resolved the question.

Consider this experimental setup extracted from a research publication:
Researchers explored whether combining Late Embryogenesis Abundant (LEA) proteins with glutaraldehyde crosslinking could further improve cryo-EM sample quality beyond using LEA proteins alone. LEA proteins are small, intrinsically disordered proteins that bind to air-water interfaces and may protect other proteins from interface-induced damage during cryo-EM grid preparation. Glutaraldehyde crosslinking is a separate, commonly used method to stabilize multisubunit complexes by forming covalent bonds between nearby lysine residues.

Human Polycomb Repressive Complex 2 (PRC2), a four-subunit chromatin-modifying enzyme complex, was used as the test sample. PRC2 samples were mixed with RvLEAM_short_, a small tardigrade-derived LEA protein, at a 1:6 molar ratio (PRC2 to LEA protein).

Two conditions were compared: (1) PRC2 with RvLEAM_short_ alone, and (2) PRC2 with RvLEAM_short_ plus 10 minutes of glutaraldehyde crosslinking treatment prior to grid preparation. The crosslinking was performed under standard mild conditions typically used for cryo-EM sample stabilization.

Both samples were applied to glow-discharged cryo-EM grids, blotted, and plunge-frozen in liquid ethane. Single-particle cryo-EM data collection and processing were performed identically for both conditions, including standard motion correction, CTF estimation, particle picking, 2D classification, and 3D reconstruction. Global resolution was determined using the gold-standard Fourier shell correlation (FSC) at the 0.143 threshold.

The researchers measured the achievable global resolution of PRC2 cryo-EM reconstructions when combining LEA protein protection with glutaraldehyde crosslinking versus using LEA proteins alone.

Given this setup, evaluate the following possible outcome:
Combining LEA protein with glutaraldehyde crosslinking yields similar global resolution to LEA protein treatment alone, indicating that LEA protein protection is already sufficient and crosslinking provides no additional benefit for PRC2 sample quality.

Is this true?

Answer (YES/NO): NO